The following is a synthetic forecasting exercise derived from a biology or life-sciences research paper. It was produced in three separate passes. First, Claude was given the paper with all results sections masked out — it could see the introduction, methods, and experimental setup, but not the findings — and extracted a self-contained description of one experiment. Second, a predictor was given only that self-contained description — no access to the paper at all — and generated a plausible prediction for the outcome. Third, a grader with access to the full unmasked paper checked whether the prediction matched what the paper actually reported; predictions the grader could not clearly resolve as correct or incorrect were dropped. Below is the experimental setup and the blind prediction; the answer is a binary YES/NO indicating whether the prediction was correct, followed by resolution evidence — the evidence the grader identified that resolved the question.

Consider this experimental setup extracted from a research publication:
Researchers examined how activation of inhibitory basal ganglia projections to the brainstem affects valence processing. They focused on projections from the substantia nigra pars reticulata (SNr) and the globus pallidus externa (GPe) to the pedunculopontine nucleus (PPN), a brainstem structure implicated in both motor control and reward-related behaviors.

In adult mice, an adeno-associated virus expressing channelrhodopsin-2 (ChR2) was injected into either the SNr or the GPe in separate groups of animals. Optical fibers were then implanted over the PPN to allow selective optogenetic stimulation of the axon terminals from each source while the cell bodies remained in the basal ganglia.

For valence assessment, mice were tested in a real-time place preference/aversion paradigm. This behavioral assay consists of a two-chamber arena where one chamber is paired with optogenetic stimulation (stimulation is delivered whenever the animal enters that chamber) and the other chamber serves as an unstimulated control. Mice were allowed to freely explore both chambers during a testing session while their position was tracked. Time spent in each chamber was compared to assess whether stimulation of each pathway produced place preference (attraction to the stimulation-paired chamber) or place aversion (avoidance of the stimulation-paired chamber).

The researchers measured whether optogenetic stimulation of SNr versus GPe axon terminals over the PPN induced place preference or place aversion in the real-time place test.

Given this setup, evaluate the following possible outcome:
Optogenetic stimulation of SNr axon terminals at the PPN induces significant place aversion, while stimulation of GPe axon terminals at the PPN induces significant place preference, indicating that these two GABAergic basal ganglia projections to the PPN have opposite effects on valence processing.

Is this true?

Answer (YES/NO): YES